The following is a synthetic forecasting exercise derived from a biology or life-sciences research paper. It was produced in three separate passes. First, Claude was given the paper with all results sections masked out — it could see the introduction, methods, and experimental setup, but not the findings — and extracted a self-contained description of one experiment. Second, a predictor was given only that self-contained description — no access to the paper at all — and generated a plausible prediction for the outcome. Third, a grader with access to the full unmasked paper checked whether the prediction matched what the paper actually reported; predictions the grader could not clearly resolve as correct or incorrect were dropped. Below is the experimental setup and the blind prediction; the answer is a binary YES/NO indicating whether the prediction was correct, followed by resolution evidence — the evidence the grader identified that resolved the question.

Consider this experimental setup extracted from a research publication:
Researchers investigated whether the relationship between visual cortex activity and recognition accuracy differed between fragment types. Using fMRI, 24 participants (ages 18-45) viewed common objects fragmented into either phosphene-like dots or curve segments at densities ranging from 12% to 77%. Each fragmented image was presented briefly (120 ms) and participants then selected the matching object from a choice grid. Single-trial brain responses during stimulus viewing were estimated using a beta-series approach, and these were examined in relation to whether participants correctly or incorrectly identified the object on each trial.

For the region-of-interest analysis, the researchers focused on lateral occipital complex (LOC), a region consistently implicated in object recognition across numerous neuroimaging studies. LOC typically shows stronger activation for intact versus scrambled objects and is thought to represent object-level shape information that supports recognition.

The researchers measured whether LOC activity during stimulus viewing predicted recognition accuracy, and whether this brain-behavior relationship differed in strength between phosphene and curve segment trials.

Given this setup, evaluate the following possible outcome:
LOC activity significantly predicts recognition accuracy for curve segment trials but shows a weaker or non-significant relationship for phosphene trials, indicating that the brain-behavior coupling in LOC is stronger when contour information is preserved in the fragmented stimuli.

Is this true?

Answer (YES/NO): NO